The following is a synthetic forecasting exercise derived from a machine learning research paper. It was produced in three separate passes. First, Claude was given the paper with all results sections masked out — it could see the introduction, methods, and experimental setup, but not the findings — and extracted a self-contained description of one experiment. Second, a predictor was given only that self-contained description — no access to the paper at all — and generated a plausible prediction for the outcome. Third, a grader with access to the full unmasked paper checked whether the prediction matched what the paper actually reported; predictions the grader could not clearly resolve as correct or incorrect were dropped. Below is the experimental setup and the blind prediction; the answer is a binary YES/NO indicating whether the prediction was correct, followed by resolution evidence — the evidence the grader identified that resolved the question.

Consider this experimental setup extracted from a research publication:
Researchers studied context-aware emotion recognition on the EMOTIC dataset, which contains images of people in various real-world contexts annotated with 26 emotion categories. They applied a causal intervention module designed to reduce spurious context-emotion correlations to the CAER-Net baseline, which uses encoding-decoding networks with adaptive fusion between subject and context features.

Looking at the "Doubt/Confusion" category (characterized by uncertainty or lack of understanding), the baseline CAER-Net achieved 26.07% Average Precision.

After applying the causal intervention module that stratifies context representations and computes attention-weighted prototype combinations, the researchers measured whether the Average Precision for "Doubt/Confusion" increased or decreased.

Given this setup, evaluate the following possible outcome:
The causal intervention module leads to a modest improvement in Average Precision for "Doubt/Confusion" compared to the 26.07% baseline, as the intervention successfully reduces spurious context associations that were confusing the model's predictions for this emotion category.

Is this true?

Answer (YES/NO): NO